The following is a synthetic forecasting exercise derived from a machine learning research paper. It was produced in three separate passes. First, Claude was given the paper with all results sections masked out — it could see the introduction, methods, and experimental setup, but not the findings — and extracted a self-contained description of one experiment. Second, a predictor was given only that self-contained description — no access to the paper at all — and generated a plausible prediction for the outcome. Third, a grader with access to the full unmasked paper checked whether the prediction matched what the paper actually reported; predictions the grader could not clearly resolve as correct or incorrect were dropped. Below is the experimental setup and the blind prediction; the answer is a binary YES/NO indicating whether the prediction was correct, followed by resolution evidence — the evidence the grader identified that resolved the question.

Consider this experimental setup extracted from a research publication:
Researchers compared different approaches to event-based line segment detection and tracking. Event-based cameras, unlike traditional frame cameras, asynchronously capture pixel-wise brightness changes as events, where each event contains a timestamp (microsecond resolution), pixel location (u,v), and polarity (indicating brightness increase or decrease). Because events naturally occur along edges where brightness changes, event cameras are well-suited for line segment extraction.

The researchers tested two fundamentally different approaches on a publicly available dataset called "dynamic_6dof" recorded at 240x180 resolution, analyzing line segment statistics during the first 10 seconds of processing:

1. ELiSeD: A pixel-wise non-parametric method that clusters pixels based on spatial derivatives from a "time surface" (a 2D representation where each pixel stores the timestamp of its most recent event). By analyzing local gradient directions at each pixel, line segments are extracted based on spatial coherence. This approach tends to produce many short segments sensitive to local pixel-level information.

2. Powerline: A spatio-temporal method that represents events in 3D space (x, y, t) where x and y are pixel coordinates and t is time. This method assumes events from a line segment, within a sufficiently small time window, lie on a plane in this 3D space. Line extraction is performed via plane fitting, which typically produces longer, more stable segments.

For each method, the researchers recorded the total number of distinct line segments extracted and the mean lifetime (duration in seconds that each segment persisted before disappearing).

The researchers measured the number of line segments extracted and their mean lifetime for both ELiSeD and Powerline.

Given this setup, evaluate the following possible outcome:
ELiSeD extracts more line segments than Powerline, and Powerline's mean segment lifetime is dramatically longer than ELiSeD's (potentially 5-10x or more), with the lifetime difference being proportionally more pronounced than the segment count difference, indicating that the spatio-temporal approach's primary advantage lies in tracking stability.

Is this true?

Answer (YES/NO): NO